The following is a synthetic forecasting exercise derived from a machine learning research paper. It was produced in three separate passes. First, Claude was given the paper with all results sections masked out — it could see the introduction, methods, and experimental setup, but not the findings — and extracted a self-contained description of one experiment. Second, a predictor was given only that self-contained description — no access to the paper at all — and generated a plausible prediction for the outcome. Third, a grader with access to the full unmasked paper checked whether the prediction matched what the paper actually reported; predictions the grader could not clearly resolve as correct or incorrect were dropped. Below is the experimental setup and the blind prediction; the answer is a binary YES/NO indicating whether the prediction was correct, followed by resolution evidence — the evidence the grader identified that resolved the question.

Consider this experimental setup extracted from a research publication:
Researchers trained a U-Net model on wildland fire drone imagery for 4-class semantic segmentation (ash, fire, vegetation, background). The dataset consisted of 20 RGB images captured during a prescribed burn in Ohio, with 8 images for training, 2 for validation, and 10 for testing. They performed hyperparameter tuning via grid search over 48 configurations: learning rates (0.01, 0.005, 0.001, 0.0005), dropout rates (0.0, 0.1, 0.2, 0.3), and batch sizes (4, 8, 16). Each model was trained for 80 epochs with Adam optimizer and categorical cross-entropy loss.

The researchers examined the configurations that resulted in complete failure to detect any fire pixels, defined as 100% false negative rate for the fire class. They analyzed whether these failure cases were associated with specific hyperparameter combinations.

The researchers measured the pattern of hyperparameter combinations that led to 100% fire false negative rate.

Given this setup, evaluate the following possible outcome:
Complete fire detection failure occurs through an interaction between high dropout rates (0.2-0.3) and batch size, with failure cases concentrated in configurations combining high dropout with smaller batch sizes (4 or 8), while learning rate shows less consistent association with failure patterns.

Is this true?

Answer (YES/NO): NO